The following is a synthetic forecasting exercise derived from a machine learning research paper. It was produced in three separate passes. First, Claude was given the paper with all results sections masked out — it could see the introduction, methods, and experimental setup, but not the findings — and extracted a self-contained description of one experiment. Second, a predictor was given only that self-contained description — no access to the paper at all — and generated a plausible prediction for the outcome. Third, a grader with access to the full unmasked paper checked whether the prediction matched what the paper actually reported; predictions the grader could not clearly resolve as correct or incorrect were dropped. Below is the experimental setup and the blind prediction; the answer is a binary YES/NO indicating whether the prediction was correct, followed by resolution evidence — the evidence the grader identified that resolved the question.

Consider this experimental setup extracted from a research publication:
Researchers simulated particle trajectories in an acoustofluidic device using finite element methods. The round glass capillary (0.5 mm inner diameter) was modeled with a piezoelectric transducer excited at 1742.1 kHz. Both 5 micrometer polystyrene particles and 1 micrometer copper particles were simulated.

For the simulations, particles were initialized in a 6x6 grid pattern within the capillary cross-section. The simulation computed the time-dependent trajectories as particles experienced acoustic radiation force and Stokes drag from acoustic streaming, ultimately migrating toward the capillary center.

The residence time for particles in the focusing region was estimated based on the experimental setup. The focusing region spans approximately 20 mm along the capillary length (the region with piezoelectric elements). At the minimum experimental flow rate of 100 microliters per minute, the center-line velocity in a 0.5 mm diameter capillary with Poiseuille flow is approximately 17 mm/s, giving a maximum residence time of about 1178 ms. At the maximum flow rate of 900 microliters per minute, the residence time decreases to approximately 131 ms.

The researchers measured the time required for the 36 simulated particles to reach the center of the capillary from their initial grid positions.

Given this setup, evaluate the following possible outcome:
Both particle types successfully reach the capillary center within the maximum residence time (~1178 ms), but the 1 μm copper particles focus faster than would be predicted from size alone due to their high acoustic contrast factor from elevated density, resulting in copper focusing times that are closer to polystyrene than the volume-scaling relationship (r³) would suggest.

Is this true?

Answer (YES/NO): YES